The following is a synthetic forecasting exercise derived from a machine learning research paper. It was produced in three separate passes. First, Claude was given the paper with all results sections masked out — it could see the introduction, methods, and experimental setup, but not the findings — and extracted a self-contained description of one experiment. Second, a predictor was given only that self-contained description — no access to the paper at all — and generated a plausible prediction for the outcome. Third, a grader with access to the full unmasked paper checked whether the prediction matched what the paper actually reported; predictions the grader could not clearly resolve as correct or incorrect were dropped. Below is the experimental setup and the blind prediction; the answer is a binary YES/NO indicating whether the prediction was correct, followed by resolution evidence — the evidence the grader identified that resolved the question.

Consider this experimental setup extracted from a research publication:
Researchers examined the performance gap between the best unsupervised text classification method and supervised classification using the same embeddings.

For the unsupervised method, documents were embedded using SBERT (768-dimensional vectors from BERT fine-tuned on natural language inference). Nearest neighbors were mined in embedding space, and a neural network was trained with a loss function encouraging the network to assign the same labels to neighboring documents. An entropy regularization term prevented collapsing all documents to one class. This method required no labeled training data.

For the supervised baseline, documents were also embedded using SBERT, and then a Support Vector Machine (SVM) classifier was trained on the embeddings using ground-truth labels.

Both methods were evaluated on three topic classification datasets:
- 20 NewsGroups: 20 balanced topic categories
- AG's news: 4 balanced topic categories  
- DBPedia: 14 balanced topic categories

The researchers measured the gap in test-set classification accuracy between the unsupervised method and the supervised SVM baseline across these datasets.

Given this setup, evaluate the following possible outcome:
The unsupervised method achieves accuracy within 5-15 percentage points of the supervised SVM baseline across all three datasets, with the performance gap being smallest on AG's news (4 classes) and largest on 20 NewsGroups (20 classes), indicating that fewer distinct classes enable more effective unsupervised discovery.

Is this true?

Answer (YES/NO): NO